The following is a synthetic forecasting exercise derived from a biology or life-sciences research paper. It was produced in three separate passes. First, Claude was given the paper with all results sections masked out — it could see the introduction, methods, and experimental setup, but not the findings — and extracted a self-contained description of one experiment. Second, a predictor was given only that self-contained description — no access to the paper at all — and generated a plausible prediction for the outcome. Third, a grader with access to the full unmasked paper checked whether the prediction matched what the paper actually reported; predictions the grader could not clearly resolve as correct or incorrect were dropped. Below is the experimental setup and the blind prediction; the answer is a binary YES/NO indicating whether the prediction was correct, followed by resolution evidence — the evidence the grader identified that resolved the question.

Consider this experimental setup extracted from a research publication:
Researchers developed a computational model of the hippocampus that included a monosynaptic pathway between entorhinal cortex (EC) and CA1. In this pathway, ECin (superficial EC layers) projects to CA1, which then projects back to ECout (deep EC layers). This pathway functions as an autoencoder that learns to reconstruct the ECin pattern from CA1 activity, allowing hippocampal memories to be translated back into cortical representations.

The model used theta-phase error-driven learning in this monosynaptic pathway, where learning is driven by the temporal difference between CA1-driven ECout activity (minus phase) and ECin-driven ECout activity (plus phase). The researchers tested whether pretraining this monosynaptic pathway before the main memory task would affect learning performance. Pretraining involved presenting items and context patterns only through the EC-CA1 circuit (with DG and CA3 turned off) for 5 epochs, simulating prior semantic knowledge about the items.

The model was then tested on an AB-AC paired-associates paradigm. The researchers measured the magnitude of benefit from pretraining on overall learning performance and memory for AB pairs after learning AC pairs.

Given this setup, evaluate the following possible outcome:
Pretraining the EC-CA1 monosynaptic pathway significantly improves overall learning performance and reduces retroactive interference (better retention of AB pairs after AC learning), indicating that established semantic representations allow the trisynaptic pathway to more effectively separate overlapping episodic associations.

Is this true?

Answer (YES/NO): YES